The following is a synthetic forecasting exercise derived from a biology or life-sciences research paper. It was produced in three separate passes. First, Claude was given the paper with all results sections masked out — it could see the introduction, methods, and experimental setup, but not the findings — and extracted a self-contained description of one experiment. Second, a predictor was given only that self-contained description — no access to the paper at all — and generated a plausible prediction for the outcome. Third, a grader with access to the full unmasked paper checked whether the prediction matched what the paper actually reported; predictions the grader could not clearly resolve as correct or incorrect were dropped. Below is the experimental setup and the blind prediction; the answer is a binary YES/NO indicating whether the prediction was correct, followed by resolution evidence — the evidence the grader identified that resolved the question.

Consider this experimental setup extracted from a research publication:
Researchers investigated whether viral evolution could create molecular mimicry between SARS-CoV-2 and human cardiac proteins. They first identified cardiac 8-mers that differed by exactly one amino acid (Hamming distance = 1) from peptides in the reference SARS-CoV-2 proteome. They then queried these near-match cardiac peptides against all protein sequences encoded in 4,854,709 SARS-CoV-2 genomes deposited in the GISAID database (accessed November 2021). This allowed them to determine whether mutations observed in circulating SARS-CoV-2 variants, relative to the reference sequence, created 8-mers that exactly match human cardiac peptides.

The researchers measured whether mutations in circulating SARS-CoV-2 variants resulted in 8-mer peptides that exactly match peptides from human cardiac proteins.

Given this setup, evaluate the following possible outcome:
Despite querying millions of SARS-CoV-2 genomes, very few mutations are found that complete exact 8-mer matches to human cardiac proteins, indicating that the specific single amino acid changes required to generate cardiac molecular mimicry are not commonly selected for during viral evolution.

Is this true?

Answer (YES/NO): NO